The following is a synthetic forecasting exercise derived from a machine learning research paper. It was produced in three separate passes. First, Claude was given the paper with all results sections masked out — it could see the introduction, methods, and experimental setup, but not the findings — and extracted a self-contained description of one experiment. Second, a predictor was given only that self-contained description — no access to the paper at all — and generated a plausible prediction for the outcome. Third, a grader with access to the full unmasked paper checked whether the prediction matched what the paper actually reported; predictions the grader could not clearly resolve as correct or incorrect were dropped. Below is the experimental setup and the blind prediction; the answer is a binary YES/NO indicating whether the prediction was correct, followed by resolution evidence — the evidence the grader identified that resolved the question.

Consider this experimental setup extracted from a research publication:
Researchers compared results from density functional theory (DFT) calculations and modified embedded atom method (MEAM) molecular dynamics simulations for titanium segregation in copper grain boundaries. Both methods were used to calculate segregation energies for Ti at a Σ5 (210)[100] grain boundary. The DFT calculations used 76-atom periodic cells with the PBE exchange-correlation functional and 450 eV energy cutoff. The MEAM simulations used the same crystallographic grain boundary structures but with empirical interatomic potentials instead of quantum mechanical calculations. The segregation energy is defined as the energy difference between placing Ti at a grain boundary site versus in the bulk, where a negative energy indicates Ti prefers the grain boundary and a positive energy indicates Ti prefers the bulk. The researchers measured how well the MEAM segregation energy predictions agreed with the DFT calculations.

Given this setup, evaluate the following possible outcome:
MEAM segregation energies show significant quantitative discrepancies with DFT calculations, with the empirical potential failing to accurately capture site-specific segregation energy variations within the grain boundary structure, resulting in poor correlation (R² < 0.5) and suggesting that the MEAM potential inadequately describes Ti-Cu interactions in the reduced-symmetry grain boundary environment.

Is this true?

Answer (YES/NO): NO